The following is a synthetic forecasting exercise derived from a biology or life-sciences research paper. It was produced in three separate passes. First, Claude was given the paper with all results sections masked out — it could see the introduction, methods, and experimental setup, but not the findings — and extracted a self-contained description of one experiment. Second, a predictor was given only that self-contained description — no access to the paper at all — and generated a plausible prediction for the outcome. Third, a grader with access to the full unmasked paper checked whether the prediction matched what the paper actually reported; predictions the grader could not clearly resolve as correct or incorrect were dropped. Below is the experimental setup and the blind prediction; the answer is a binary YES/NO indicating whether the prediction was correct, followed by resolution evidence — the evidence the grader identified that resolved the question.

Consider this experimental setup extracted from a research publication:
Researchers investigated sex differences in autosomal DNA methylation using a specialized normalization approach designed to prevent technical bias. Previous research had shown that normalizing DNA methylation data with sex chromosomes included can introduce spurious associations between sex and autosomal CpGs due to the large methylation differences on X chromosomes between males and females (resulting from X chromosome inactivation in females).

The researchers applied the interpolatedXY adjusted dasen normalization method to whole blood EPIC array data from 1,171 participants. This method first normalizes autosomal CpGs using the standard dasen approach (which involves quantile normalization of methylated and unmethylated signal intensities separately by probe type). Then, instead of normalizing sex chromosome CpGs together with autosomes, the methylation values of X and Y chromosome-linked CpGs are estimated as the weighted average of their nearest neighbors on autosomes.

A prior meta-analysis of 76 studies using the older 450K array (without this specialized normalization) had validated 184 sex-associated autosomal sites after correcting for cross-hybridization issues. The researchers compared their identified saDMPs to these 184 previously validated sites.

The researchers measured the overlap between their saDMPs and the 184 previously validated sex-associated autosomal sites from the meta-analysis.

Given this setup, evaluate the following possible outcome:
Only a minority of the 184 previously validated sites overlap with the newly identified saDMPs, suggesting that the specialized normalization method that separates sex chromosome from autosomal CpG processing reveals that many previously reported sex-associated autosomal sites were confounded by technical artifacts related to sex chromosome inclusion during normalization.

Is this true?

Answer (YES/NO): YES